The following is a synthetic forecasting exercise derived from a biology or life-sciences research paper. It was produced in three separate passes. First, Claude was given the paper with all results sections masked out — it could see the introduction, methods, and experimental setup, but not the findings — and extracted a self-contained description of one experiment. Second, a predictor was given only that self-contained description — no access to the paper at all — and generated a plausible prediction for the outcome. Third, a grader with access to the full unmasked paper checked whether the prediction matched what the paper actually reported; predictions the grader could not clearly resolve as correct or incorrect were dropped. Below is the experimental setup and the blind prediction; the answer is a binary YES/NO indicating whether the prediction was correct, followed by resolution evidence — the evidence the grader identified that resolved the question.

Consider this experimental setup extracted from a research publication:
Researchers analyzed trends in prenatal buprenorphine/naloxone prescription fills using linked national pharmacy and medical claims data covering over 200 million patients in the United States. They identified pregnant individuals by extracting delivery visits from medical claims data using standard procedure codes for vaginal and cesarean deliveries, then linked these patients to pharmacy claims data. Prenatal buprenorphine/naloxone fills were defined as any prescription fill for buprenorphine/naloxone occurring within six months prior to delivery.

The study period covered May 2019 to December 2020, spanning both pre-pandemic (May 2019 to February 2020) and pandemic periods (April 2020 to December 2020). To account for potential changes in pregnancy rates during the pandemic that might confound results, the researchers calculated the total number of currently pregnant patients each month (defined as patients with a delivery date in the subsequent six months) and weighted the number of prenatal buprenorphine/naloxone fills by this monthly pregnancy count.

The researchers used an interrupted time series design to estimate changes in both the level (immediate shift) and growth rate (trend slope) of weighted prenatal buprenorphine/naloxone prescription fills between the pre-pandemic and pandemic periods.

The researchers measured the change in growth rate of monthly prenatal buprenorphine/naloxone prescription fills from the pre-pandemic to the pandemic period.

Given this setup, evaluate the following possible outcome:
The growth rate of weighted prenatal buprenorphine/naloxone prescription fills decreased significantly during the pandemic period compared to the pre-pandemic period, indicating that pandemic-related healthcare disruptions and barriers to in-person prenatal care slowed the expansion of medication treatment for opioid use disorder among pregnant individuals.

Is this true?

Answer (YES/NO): YES